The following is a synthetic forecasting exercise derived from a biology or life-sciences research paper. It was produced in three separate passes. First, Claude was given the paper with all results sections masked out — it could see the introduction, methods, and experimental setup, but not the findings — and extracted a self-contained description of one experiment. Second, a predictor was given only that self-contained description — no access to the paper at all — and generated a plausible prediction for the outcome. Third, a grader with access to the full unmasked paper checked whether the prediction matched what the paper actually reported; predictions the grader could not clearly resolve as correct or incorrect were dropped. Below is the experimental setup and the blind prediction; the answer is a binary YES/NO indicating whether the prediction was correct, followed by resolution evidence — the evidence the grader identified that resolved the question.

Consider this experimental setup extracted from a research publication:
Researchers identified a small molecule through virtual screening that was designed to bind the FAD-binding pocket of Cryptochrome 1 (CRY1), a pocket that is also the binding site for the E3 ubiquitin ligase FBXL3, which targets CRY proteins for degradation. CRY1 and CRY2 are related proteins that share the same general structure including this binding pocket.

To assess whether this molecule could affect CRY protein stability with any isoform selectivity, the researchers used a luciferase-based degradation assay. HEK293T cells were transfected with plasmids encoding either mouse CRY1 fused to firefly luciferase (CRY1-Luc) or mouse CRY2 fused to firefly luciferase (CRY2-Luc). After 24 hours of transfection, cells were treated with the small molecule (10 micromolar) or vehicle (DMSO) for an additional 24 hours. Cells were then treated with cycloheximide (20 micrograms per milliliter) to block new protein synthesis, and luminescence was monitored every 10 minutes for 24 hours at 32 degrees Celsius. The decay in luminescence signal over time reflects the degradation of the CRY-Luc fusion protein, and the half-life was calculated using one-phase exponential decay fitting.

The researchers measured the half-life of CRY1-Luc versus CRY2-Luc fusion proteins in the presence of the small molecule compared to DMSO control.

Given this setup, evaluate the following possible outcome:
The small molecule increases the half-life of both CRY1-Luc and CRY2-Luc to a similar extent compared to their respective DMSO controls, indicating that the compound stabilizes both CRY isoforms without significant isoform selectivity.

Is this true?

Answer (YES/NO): NO